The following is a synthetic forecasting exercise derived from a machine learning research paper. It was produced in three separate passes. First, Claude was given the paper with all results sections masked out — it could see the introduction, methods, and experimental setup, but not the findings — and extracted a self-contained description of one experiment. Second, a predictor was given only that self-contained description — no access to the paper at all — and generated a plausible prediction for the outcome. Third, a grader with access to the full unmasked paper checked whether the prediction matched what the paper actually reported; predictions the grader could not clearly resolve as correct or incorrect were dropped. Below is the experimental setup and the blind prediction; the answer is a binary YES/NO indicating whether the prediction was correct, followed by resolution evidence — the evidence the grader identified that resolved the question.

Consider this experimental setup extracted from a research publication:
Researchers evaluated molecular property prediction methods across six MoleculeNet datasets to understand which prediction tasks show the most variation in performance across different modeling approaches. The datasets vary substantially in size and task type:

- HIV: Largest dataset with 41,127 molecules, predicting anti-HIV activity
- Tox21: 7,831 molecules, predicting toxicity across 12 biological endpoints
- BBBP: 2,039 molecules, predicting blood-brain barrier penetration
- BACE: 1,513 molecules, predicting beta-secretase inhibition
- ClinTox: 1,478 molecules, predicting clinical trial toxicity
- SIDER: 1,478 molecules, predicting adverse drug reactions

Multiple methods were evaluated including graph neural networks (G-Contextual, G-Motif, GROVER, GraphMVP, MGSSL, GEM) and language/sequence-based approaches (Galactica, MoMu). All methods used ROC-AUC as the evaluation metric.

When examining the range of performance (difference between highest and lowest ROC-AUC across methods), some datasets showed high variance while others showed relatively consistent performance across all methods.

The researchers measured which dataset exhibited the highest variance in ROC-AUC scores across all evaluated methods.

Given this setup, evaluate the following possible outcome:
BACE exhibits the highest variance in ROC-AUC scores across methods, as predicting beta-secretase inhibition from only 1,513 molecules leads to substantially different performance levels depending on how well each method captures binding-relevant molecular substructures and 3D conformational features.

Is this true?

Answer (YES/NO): NO